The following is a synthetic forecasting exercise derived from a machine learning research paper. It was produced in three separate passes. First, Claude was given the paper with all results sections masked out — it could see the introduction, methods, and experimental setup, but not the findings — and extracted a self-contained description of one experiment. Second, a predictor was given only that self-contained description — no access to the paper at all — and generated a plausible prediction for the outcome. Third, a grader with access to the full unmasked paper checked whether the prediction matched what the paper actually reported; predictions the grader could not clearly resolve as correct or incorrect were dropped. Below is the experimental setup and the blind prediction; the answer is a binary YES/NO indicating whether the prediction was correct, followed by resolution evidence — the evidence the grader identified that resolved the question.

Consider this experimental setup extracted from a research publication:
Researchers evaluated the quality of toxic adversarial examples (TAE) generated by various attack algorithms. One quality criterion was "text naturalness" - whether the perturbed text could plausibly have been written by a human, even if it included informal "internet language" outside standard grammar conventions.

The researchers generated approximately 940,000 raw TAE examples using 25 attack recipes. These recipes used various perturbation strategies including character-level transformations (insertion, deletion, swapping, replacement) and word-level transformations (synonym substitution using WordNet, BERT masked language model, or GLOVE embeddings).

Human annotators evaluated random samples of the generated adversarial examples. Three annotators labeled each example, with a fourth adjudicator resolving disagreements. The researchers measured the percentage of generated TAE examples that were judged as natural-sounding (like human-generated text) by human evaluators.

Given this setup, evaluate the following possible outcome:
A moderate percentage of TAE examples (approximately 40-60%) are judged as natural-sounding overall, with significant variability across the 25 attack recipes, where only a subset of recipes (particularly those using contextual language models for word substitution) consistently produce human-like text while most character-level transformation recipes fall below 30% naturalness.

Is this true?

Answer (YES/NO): NO